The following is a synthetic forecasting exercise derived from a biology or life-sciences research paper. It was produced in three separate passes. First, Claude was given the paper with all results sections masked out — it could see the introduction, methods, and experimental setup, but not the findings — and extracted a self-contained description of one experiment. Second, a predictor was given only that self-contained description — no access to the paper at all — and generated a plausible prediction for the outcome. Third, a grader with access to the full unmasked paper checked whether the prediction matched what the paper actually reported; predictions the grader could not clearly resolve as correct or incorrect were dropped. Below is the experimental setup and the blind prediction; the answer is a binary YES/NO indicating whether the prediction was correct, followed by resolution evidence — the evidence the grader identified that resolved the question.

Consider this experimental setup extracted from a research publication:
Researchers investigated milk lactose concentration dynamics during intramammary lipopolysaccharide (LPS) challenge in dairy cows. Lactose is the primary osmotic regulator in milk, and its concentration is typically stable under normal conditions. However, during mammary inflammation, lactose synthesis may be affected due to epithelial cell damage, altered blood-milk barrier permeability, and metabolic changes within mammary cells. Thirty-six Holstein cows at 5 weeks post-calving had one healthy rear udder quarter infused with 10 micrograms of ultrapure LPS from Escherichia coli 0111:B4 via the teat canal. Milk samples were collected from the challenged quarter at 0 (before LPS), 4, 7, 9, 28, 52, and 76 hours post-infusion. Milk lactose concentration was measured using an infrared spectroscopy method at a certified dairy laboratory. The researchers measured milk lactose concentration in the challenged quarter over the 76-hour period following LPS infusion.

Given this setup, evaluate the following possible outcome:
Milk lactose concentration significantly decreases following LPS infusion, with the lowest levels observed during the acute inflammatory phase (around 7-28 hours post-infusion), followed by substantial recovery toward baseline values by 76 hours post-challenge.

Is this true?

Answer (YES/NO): YES